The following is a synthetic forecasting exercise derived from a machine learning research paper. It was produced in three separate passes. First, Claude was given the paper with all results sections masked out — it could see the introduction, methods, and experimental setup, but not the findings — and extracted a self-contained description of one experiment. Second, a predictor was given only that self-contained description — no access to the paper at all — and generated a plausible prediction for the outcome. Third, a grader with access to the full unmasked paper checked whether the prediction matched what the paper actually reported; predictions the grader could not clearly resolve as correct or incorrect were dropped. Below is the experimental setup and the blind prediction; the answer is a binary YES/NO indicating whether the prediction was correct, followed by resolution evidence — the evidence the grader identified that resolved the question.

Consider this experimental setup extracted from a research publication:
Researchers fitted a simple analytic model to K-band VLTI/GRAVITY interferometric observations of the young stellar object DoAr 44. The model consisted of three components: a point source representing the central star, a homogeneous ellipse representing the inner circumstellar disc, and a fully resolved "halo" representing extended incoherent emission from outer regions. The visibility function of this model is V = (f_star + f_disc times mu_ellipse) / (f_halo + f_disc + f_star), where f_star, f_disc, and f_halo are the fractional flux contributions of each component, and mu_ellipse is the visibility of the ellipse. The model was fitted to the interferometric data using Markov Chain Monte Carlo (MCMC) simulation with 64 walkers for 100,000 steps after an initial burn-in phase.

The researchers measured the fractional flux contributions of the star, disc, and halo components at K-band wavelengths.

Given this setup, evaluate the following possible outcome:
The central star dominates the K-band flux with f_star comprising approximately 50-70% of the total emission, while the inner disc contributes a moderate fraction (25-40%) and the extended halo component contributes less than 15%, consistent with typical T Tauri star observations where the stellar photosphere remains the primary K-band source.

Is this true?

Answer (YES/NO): NO